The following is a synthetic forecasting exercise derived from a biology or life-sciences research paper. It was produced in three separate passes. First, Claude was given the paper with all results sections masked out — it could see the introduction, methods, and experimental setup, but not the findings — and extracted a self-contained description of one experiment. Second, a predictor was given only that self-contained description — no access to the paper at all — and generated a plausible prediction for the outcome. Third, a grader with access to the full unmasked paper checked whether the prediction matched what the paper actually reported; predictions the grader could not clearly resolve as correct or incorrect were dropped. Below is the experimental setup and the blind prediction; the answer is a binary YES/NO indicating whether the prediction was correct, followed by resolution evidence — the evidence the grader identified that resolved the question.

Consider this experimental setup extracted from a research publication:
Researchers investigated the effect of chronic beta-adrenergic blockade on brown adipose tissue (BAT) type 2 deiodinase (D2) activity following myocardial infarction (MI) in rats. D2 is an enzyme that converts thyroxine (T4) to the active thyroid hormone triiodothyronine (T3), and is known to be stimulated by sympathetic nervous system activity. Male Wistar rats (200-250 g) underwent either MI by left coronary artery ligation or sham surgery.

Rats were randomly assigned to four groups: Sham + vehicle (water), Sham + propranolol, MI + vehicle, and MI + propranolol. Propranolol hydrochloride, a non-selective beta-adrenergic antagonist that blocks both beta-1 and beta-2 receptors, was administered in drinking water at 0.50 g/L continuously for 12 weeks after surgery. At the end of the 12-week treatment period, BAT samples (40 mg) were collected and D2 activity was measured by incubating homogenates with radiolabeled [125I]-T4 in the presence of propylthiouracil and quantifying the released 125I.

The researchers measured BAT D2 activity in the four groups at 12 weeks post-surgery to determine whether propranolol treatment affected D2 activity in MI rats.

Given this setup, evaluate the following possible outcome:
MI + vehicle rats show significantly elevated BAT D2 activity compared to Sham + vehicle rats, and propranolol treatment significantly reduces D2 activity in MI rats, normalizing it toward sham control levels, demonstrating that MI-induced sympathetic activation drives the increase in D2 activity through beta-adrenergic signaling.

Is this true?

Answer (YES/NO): YES